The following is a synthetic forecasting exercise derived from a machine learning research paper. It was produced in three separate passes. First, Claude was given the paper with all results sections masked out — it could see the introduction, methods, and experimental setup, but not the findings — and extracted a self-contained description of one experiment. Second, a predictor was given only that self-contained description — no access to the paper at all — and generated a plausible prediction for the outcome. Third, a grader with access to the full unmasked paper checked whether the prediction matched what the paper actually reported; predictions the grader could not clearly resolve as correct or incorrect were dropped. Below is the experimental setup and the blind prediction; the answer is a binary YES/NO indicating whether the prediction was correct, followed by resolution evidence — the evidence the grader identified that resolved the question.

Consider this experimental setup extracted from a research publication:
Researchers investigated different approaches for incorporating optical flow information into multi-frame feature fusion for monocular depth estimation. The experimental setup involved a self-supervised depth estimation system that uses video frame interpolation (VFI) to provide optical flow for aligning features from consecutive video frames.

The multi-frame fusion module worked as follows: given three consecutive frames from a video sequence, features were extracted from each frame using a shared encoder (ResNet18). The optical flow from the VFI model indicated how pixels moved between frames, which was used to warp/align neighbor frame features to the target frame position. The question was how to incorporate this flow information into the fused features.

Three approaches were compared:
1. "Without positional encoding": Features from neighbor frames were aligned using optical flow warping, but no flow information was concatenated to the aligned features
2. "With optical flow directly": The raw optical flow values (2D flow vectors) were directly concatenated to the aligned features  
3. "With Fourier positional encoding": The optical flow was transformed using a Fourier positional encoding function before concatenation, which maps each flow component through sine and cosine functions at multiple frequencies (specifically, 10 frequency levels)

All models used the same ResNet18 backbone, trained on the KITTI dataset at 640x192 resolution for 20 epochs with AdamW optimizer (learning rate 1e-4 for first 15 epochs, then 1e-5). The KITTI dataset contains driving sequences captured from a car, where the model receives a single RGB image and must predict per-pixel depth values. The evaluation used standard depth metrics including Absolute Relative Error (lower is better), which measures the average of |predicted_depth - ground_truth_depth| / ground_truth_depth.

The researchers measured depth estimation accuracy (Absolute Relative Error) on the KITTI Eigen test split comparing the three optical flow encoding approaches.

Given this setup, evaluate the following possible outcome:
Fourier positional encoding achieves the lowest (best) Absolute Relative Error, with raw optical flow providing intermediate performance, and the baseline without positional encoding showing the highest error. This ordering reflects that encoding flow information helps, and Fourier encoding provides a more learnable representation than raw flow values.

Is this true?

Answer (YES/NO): NO